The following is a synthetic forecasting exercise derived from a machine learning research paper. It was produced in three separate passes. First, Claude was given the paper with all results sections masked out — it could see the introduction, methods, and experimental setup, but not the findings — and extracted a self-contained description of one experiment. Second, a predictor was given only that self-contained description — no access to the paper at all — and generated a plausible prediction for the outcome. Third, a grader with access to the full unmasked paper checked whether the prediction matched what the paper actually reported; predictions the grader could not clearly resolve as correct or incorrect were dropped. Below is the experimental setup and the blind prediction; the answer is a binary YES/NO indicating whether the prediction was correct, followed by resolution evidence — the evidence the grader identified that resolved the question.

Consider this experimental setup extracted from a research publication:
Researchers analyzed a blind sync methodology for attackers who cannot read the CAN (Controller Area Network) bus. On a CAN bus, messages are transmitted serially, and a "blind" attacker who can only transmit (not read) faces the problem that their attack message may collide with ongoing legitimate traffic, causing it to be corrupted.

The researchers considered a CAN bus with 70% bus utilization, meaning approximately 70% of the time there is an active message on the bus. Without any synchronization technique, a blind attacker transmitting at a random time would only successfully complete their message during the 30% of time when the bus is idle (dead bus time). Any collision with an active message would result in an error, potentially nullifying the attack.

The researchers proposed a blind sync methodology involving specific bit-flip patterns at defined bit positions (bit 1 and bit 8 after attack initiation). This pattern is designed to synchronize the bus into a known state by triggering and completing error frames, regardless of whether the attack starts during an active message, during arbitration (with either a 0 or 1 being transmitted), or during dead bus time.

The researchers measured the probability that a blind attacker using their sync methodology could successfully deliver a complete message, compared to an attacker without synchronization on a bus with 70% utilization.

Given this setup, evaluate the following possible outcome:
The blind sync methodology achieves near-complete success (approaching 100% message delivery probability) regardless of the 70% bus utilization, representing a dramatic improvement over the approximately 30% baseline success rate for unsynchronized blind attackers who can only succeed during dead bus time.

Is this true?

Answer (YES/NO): YES